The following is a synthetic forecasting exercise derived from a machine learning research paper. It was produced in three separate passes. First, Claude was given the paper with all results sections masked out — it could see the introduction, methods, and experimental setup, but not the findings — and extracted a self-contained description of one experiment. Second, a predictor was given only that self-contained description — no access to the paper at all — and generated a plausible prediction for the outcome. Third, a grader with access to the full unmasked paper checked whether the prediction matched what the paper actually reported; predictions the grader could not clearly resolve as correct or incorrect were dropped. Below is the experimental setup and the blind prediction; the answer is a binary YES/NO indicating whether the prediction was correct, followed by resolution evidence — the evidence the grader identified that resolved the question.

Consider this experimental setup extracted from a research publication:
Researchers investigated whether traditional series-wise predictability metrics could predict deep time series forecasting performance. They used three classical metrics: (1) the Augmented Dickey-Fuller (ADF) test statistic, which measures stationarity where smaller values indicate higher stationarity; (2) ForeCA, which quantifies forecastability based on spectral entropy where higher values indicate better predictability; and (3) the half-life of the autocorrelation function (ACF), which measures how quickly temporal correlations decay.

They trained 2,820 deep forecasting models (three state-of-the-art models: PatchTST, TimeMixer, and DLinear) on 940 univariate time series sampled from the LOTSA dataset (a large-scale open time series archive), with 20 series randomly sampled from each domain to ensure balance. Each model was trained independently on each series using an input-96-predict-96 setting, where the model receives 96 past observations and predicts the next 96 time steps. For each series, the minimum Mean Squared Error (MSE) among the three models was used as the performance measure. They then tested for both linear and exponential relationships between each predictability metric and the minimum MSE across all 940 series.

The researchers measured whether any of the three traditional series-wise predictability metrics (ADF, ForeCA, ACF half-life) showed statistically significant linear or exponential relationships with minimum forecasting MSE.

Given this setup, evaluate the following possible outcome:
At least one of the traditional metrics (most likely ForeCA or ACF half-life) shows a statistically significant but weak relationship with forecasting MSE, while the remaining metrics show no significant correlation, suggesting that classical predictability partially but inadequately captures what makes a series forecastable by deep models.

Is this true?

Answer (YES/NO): NO